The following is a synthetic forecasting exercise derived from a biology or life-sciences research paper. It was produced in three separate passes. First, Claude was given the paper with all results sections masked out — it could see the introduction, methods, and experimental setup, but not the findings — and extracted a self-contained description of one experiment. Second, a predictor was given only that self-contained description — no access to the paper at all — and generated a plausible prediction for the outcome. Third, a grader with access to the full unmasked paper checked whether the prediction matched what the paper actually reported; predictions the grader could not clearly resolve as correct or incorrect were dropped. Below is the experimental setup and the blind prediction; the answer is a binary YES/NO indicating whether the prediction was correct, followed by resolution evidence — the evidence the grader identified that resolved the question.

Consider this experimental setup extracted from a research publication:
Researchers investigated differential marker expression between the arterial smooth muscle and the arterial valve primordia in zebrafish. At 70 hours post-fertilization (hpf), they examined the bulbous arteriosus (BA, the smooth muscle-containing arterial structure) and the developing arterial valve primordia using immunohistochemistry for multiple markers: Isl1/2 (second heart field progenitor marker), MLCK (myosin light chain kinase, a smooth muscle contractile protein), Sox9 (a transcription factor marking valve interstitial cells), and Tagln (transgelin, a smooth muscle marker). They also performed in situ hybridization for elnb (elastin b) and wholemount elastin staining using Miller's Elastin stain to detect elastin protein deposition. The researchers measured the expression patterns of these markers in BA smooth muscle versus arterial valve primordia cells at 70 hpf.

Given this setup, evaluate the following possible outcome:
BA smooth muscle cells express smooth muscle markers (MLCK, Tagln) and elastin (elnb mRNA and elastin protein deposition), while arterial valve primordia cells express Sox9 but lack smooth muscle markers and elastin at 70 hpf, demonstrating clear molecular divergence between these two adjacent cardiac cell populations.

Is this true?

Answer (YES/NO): NO